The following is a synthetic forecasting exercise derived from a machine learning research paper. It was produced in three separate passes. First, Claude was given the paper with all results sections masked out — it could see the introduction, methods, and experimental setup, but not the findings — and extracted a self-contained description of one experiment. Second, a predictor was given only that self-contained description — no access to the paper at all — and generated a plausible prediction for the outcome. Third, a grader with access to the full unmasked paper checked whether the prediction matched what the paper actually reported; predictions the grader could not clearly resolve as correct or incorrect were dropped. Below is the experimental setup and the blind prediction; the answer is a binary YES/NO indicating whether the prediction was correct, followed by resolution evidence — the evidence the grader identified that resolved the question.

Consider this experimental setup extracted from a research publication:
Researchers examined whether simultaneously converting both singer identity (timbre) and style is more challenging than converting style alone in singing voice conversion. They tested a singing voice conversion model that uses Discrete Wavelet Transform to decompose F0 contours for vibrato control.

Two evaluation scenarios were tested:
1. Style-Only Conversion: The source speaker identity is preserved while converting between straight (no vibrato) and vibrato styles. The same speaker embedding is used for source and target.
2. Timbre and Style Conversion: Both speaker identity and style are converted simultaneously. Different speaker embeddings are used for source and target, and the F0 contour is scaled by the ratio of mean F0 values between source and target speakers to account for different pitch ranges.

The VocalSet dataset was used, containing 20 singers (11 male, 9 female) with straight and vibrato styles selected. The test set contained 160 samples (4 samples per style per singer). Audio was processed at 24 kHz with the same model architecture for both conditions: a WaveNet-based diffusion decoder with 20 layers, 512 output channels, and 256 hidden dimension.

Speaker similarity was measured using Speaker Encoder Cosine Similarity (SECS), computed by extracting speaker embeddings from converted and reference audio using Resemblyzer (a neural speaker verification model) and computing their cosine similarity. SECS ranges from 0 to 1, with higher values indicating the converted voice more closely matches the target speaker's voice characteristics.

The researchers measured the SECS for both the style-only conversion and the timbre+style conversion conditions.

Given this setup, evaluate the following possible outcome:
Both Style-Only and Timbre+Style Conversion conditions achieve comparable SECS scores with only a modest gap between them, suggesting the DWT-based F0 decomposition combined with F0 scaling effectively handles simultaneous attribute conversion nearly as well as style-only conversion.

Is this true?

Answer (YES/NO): YES